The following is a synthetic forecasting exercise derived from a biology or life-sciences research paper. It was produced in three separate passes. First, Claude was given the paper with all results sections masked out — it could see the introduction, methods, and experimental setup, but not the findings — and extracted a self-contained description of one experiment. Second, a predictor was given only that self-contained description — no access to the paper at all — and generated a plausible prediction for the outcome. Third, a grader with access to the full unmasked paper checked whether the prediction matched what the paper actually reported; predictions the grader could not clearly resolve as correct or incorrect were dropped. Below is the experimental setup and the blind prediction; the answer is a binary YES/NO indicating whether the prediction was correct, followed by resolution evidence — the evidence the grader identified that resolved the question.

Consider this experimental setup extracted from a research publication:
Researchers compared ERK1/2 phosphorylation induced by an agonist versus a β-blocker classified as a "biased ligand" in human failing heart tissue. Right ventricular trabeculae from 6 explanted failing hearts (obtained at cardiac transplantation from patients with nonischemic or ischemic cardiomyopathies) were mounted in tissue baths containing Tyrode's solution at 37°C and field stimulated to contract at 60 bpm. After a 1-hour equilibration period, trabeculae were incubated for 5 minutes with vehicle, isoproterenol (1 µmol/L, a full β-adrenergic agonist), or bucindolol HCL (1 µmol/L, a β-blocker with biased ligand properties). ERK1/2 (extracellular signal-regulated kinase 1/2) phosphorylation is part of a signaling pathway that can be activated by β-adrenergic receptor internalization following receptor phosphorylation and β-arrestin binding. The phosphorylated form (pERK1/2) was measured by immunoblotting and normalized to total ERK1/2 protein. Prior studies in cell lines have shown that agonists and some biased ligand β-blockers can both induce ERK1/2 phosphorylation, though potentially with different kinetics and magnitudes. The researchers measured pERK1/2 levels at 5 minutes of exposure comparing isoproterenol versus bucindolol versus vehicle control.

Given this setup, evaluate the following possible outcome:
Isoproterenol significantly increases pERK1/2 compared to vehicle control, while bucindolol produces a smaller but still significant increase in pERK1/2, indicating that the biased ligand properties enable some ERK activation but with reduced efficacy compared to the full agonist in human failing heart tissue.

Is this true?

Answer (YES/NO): NO